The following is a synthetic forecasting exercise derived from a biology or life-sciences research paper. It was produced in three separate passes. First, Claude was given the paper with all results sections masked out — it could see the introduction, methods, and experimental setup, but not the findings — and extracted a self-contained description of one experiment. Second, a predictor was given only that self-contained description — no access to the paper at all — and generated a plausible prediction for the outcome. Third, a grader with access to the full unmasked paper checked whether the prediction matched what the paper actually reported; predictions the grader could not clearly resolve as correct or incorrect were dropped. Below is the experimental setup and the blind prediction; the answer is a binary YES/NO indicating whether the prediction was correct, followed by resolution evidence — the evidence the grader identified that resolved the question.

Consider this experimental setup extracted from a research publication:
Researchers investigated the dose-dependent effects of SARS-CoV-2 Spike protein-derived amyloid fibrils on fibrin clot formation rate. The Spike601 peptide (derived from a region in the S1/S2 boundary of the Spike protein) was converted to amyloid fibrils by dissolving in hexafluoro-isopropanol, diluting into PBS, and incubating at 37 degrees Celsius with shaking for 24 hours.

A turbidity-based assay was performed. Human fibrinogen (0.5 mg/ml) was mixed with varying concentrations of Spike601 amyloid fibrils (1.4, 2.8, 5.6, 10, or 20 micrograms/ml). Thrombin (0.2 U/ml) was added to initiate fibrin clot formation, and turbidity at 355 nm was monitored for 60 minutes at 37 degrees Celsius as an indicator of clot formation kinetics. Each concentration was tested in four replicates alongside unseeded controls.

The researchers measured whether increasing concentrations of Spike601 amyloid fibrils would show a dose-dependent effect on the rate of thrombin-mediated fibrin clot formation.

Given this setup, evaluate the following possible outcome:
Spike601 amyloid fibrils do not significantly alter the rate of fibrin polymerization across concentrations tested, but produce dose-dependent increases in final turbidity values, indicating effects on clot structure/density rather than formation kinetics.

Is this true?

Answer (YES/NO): NO